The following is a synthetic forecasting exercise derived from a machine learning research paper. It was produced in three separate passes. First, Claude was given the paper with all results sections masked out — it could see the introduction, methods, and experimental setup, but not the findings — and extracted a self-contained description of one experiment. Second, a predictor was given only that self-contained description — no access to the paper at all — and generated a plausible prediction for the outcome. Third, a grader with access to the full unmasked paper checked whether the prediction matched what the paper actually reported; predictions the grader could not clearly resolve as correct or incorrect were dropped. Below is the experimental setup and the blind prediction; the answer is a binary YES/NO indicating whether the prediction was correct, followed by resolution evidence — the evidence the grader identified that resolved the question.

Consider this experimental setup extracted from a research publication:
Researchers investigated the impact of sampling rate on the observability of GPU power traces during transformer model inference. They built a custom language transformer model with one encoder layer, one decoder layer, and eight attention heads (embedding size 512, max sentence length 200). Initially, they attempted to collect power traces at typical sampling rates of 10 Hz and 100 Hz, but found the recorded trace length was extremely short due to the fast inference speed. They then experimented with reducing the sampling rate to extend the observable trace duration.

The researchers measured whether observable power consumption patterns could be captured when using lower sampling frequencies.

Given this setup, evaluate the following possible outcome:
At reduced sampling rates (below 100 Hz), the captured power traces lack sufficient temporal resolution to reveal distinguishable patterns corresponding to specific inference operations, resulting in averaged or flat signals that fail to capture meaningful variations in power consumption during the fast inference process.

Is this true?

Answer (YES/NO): NO